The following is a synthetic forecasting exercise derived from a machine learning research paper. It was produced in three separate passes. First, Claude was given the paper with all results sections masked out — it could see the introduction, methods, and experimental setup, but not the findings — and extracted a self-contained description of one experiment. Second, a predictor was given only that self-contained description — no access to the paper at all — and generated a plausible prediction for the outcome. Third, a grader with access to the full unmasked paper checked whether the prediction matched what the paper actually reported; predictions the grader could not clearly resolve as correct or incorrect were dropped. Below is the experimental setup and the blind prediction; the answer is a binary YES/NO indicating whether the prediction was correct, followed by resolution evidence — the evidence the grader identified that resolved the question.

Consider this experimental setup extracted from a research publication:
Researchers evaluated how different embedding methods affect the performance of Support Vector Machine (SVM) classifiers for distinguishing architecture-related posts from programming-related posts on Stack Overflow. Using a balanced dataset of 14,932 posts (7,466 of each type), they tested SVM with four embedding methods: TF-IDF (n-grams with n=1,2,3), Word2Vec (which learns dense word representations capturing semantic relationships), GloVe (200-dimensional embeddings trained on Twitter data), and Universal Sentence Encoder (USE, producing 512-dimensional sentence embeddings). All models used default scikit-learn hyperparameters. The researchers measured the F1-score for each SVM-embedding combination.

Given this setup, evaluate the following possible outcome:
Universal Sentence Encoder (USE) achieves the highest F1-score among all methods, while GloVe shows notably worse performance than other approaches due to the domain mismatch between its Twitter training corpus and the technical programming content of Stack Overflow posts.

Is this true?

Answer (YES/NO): NO